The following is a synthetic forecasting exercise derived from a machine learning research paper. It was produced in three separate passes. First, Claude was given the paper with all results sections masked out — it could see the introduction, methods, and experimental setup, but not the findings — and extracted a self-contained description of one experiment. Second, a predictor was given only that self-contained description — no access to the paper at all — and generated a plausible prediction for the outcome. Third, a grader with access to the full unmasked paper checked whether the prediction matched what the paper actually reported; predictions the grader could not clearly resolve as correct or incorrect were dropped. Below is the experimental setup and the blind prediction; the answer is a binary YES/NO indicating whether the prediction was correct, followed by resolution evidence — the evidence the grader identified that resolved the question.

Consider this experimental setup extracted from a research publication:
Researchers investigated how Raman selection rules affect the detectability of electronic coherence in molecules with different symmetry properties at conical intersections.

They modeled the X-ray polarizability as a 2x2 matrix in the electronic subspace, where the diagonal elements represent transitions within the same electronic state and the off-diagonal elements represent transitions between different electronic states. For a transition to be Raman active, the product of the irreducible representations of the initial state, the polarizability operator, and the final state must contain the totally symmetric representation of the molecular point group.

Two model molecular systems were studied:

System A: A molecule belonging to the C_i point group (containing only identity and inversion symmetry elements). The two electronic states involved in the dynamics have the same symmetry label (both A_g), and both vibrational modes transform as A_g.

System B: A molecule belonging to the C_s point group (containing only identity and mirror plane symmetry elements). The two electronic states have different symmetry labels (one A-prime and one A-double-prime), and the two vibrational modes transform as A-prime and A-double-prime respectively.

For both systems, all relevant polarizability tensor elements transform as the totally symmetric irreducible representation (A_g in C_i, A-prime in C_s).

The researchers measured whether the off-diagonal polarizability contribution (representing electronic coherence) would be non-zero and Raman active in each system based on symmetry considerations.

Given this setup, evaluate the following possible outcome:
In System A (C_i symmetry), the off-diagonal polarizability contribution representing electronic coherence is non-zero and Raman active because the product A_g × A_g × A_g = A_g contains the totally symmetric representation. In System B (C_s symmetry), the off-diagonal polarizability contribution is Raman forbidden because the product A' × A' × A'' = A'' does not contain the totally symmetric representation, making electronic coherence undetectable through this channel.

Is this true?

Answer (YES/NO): NO